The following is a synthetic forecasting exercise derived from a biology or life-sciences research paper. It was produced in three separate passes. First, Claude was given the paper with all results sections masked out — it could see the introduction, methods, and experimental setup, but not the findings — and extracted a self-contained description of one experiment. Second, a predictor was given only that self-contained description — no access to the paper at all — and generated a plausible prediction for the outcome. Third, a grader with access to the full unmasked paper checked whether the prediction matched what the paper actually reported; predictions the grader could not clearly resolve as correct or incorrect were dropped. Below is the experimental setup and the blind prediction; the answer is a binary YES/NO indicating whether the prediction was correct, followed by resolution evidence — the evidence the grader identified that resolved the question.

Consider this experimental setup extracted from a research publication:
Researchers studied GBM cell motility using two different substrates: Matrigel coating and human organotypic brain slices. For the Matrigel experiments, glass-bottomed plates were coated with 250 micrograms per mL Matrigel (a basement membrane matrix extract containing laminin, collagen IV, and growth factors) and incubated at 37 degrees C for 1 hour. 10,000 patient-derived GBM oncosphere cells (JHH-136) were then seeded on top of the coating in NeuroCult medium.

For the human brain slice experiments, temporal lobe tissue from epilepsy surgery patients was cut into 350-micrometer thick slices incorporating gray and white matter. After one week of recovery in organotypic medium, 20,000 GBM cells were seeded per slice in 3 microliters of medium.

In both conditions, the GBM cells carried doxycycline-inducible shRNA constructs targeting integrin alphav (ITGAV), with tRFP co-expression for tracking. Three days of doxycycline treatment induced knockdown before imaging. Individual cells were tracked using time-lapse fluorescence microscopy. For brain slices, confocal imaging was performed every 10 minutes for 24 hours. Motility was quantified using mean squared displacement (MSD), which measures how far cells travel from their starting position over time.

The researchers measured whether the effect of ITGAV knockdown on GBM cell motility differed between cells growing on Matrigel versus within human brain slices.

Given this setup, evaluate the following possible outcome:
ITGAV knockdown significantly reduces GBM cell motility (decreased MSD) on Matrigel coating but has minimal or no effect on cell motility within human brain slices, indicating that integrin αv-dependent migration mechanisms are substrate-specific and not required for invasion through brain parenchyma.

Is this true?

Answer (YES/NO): YES